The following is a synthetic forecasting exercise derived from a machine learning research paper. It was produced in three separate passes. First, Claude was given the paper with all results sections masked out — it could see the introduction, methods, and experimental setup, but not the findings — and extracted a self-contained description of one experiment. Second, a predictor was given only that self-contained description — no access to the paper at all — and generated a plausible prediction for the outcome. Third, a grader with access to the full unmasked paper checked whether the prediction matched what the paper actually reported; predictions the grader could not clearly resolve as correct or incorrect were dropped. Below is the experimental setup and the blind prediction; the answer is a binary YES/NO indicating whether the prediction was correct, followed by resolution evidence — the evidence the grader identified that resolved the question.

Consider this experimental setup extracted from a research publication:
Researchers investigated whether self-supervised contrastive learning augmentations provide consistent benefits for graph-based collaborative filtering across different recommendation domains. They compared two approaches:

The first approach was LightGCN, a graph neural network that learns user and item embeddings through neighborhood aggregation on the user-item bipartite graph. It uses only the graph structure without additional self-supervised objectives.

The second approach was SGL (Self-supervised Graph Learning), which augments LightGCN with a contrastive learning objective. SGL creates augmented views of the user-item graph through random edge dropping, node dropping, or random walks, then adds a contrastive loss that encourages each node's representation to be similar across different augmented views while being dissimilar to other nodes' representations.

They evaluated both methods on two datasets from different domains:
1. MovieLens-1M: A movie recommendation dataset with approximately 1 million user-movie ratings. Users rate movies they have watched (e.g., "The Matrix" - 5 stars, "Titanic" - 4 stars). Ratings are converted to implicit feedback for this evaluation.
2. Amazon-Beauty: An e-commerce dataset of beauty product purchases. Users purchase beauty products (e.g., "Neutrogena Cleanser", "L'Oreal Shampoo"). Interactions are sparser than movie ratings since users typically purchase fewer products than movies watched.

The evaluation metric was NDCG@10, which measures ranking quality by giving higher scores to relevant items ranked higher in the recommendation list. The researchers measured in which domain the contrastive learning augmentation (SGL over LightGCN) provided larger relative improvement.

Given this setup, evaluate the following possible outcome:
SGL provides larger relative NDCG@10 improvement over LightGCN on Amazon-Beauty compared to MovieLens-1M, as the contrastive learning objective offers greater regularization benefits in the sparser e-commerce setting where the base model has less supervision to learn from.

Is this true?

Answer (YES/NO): NO